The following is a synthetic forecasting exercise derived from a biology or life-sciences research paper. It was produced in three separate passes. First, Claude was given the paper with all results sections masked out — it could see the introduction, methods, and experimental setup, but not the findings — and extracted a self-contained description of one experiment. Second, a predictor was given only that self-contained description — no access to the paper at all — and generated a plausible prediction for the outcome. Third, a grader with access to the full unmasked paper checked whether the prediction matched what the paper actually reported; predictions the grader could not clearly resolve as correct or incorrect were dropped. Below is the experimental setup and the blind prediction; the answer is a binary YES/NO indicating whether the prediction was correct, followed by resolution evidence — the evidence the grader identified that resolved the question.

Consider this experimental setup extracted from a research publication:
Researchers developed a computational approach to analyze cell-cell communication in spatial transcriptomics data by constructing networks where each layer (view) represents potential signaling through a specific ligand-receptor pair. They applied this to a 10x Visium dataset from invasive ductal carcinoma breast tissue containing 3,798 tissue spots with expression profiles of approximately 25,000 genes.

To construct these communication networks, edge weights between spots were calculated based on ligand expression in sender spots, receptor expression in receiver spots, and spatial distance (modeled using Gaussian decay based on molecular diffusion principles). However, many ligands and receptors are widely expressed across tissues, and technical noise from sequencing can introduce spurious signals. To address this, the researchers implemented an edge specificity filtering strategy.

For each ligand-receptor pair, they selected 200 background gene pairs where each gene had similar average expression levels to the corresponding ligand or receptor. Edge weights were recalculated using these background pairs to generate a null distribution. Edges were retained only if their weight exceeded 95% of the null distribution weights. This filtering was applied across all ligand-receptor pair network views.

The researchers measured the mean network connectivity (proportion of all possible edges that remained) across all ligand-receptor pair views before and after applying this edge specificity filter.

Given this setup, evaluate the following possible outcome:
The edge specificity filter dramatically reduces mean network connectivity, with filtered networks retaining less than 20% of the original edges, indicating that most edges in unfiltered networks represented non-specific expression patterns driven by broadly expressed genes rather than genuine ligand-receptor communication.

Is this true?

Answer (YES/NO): NO